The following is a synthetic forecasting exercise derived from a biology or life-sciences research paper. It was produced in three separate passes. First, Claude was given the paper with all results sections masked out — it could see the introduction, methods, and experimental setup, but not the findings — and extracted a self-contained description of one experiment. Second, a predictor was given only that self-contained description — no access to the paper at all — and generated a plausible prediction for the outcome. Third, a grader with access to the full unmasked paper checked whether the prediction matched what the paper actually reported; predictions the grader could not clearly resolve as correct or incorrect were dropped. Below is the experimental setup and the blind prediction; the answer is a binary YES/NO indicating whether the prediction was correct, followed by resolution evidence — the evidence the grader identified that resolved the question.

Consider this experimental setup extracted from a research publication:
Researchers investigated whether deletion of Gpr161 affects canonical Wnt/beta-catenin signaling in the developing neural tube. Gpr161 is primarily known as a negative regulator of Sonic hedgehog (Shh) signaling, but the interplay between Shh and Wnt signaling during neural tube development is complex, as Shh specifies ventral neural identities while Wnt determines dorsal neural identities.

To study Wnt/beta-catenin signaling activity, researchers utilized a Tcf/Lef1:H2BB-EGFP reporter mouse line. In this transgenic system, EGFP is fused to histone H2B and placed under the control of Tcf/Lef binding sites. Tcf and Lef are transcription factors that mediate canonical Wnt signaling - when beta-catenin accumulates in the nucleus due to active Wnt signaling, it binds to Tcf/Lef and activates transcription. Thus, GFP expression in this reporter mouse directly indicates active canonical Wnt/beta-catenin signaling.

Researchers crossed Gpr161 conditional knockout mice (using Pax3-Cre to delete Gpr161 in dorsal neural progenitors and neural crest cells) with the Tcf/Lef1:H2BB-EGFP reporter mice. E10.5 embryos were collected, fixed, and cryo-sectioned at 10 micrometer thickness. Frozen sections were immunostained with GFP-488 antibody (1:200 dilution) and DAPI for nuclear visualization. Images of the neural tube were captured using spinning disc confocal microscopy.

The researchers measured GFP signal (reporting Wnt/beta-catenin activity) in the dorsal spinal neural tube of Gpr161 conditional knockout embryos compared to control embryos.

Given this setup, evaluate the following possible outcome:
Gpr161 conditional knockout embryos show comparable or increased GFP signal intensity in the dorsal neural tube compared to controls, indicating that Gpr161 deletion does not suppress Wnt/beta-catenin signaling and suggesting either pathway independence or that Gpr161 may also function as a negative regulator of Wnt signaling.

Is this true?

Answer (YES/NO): NO